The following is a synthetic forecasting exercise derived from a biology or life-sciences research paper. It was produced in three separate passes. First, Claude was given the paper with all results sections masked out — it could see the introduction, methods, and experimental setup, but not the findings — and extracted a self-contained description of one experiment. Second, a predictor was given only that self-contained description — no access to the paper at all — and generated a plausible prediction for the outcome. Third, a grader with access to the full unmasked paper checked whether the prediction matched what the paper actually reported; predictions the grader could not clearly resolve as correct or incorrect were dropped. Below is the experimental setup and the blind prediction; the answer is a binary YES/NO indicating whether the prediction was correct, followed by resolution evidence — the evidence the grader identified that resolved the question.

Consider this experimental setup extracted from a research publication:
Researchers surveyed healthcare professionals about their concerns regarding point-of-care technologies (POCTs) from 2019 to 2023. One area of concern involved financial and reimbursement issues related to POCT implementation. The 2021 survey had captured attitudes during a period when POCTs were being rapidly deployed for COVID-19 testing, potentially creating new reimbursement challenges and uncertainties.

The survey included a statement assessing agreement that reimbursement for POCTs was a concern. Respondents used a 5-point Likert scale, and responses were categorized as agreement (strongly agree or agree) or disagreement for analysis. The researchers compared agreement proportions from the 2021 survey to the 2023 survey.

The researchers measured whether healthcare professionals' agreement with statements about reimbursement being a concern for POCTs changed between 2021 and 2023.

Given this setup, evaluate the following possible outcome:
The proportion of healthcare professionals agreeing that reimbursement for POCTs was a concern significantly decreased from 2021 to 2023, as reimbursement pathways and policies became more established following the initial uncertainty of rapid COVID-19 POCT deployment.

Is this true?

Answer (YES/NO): YES